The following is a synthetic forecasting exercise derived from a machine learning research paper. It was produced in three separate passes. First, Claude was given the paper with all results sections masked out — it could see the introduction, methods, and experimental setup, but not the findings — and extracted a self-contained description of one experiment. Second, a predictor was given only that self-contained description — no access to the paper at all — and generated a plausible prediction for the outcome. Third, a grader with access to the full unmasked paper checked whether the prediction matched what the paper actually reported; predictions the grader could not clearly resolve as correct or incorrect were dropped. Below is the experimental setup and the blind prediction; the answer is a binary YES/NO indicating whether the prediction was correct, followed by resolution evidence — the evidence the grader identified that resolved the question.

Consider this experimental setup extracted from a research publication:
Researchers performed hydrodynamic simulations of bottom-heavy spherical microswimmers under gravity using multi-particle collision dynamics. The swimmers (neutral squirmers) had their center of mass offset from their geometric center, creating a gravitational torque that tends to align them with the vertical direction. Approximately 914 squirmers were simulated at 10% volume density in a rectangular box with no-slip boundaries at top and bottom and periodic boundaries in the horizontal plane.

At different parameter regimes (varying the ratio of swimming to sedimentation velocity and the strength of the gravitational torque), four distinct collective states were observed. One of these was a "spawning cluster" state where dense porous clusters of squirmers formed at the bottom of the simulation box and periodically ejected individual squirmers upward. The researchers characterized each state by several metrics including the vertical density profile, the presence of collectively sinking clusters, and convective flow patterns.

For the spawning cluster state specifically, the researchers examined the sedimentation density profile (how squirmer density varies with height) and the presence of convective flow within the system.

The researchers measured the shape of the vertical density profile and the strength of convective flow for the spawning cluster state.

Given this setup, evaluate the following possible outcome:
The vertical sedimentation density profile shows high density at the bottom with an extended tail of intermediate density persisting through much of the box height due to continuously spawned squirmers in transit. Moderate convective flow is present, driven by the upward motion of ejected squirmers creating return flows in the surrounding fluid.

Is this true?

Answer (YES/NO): NO